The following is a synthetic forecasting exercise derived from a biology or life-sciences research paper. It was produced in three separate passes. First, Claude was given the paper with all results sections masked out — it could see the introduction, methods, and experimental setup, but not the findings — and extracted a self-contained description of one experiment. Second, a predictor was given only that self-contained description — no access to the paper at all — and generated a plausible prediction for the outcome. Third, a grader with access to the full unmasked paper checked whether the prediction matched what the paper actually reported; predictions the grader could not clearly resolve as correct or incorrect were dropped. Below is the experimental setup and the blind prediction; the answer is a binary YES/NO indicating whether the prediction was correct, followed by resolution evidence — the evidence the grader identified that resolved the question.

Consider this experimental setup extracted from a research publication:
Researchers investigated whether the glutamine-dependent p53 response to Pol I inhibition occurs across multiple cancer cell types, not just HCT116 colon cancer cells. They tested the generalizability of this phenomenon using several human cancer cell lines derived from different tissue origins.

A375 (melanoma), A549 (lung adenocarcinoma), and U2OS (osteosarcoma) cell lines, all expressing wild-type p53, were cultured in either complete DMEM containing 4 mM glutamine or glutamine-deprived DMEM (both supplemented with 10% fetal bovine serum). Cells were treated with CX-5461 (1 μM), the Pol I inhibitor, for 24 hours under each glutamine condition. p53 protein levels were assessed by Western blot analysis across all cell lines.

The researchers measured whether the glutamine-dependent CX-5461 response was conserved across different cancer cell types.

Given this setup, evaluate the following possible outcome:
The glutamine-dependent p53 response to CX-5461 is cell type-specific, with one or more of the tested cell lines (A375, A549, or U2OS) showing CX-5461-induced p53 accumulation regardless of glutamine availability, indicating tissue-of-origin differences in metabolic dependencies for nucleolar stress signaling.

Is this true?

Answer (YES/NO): NO